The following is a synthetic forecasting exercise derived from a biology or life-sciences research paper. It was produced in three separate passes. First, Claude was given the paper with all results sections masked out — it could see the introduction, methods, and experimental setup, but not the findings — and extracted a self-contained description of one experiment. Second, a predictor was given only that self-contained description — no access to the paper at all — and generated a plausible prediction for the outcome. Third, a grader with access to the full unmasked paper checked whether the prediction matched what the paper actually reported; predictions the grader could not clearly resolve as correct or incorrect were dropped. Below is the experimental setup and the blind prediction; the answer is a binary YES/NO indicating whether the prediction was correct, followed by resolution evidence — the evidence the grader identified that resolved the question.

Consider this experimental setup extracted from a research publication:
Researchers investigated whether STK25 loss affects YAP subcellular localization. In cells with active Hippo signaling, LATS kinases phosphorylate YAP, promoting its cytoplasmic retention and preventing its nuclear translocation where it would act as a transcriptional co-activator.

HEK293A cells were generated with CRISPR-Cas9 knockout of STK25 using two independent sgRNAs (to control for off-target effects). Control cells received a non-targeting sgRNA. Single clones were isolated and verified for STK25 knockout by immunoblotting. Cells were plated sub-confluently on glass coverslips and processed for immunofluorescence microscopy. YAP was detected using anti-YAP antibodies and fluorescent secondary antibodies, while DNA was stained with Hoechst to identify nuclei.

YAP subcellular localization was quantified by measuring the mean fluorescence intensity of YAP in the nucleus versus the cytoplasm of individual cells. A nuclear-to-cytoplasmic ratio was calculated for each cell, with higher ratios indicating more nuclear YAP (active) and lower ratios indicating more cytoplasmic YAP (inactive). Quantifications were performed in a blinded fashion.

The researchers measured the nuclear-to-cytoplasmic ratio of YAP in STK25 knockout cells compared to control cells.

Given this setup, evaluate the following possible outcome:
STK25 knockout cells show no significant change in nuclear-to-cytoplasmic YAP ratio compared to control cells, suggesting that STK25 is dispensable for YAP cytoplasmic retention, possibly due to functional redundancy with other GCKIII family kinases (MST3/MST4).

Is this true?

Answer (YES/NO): NO